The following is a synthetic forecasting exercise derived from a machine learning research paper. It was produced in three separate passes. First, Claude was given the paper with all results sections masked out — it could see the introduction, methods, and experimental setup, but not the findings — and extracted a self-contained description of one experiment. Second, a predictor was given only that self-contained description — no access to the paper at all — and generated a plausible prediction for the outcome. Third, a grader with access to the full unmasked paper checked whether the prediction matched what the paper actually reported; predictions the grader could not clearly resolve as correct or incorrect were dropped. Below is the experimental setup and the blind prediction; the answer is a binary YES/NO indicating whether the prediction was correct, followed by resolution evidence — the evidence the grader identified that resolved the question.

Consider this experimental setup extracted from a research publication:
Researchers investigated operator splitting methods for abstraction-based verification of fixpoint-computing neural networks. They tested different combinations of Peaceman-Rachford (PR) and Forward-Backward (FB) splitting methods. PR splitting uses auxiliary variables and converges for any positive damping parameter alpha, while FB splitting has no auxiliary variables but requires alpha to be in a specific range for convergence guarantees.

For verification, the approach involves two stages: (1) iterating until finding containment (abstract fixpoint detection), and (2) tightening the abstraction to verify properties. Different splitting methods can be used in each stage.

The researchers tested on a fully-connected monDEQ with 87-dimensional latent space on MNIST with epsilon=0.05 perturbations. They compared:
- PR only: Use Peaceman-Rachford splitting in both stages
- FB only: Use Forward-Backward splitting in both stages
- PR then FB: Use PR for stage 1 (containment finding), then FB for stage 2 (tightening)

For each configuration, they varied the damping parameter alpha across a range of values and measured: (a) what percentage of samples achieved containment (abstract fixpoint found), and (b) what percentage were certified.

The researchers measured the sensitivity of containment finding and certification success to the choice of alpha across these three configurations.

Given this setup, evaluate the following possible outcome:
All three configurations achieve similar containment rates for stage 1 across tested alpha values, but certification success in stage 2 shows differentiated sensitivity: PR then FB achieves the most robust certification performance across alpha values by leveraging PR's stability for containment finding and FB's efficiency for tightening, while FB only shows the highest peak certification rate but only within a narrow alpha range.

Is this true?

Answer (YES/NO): NO